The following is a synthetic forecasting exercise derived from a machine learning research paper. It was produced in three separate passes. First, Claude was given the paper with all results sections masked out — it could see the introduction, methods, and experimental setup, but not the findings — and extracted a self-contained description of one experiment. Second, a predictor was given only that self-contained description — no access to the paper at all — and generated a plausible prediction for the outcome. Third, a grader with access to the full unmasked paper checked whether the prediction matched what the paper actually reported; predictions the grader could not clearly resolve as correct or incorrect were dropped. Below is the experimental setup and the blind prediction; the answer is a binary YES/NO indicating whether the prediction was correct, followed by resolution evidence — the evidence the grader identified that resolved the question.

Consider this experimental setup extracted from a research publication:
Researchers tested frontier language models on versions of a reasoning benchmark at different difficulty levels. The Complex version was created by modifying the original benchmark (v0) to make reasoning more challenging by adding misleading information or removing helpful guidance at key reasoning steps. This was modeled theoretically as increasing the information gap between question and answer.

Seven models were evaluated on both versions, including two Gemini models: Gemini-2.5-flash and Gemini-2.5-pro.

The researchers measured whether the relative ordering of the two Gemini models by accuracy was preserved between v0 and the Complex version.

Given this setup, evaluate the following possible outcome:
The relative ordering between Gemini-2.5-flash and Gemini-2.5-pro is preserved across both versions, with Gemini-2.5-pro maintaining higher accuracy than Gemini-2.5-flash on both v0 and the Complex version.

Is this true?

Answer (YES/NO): NO